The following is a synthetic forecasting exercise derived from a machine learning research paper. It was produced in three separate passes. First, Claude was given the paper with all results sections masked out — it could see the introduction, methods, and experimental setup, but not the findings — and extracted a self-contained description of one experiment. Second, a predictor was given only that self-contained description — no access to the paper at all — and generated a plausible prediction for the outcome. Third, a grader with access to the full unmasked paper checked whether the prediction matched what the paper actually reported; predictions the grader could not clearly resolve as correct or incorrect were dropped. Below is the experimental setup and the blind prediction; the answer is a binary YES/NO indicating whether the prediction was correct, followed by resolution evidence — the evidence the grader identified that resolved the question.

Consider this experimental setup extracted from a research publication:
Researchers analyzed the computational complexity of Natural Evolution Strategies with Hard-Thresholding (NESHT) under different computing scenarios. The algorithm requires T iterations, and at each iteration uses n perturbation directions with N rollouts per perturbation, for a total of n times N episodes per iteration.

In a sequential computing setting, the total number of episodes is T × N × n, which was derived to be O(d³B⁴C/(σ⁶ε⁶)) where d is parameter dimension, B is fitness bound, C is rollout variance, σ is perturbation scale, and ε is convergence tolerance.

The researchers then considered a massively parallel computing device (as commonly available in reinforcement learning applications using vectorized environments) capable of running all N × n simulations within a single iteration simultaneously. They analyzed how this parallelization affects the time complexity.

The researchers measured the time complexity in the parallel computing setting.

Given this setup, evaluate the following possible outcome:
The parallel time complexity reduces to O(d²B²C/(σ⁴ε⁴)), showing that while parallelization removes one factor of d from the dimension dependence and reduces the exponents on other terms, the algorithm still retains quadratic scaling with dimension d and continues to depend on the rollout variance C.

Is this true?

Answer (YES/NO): NO